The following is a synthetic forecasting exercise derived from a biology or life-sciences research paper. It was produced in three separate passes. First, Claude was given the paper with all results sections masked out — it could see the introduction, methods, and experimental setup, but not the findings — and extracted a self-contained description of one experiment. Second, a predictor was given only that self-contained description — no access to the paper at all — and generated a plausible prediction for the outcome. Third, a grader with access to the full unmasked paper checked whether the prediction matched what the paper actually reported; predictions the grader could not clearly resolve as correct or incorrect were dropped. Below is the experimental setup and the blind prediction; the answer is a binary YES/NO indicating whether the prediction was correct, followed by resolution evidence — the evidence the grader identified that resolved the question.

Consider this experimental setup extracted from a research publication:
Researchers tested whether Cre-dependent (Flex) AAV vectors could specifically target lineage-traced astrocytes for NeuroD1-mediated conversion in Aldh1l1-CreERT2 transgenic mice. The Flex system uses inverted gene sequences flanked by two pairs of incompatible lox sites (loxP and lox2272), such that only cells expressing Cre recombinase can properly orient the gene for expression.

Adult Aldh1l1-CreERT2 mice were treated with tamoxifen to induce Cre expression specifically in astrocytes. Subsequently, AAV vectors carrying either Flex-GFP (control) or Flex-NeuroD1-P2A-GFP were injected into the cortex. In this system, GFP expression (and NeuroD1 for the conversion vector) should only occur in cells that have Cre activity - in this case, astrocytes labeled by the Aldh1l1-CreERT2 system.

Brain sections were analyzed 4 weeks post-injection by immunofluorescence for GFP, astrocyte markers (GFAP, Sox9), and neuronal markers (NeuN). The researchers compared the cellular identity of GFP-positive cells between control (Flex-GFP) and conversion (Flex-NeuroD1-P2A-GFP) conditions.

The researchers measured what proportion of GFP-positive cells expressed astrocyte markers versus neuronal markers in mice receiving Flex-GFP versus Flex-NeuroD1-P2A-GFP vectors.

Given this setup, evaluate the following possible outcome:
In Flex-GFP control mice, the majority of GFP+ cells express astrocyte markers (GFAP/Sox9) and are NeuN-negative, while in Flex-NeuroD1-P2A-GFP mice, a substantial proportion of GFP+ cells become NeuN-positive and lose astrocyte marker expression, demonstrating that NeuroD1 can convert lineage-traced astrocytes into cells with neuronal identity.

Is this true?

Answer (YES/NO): YES